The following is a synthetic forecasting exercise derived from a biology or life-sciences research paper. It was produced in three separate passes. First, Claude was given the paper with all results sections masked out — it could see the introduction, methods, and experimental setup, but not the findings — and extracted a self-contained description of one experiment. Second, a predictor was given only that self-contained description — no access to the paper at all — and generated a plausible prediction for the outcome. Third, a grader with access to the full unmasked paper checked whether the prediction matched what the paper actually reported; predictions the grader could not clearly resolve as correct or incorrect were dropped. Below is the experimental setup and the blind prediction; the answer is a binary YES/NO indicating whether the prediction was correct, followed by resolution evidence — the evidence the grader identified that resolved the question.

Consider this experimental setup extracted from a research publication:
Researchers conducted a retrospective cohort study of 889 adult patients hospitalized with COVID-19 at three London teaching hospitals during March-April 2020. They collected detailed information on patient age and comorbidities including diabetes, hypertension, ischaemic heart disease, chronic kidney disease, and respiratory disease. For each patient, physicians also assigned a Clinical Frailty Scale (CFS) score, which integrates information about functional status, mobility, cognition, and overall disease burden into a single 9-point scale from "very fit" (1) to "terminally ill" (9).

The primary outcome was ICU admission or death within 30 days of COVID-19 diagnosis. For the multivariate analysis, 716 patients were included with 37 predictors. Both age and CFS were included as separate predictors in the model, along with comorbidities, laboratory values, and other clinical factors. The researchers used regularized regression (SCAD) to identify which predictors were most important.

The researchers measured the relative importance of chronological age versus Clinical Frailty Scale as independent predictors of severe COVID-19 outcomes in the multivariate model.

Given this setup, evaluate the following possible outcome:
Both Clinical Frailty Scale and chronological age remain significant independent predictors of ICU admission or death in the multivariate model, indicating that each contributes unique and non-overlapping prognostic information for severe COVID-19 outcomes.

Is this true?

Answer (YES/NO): YES